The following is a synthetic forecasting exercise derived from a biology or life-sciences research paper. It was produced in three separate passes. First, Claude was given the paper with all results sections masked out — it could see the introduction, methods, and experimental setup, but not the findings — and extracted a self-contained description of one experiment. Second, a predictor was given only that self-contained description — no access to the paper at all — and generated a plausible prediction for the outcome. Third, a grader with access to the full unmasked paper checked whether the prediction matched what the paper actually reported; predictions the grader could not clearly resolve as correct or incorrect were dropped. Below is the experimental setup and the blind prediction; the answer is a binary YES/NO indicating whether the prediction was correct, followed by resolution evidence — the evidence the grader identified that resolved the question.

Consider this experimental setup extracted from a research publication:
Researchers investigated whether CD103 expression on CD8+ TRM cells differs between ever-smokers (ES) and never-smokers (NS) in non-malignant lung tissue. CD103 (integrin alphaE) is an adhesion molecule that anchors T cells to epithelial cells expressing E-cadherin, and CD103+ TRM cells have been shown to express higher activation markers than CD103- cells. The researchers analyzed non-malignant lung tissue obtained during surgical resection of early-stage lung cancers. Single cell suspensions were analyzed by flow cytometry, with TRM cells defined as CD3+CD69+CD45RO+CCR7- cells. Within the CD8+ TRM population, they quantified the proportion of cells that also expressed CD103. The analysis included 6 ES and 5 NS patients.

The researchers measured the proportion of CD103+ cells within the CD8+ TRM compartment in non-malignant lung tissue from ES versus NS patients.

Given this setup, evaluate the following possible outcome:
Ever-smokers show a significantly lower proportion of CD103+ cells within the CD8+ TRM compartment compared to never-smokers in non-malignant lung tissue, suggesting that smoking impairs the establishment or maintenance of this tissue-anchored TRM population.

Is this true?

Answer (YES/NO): NO